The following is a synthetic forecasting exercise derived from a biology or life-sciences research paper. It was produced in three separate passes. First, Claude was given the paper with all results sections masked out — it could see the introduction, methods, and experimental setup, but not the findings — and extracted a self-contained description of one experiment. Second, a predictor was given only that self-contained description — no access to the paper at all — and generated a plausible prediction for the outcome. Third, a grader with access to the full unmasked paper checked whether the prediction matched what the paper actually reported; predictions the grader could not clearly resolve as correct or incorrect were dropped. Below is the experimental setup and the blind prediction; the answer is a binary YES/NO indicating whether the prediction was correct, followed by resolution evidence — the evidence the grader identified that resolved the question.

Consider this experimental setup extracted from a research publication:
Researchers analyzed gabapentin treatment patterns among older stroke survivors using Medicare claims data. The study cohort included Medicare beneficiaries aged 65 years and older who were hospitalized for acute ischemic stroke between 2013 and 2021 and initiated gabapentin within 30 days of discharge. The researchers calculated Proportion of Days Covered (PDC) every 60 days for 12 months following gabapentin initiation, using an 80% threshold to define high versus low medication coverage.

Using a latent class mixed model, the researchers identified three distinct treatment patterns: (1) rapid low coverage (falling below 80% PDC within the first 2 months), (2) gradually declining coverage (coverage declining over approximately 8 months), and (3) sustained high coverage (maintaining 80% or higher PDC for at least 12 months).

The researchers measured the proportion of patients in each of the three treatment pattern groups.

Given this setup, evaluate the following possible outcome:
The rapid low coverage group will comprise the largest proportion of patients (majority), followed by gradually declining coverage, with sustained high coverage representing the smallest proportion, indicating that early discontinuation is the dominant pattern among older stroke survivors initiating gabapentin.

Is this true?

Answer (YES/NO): NO